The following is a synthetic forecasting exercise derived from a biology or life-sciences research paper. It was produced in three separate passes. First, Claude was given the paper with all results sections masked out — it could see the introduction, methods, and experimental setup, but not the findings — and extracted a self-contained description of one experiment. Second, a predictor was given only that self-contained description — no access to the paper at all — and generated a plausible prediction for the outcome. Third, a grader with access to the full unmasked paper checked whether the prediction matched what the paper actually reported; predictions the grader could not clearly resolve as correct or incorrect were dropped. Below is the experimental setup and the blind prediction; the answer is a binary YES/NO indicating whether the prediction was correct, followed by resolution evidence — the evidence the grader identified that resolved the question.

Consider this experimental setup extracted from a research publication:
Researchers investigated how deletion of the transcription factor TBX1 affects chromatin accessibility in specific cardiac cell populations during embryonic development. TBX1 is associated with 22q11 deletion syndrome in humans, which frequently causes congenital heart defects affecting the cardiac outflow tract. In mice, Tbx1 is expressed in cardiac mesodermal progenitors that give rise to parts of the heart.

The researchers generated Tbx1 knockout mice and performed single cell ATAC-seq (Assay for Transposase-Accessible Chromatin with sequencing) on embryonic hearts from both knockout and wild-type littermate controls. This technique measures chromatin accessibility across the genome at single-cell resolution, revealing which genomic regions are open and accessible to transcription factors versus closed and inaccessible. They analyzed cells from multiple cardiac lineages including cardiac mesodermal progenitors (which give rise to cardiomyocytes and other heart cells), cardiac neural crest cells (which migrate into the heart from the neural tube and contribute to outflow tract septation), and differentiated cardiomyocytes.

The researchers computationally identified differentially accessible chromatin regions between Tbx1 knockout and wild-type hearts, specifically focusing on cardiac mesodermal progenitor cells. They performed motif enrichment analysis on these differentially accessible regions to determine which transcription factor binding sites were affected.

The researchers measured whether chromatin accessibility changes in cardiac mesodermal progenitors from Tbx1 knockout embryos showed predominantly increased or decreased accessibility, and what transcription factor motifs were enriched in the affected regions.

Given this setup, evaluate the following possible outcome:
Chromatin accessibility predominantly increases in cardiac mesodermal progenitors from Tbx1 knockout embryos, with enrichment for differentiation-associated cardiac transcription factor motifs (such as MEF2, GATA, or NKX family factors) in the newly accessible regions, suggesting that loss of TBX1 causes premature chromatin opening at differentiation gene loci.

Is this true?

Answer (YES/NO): NO